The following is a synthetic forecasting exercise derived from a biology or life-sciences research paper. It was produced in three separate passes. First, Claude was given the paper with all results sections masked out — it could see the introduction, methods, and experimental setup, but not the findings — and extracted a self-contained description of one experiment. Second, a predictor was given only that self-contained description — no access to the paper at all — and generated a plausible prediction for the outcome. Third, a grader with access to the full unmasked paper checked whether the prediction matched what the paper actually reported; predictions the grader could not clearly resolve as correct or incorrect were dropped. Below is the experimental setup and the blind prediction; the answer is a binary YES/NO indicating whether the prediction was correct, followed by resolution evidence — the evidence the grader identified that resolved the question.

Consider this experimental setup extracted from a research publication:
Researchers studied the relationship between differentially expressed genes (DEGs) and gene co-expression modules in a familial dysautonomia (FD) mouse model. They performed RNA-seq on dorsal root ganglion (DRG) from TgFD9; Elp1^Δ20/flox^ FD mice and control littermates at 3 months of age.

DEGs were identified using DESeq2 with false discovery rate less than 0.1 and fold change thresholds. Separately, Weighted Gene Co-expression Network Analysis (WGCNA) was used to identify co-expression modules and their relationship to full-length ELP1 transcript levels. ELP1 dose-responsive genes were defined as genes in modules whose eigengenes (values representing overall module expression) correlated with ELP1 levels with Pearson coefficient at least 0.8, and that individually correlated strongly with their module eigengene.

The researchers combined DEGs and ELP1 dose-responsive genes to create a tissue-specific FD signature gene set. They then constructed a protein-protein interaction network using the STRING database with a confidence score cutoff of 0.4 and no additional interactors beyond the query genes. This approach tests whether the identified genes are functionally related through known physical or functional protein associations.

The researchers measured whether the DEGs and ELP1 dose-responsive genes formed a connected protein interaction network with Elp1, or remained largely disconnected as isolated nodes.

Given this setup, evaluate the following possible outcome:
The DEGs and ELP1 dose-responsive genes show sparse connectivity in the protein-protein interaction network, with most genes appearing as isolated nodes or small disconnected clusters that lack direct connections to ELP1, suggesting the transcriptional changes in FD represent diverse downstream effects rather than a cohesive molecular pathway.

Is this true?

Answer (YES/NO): NO